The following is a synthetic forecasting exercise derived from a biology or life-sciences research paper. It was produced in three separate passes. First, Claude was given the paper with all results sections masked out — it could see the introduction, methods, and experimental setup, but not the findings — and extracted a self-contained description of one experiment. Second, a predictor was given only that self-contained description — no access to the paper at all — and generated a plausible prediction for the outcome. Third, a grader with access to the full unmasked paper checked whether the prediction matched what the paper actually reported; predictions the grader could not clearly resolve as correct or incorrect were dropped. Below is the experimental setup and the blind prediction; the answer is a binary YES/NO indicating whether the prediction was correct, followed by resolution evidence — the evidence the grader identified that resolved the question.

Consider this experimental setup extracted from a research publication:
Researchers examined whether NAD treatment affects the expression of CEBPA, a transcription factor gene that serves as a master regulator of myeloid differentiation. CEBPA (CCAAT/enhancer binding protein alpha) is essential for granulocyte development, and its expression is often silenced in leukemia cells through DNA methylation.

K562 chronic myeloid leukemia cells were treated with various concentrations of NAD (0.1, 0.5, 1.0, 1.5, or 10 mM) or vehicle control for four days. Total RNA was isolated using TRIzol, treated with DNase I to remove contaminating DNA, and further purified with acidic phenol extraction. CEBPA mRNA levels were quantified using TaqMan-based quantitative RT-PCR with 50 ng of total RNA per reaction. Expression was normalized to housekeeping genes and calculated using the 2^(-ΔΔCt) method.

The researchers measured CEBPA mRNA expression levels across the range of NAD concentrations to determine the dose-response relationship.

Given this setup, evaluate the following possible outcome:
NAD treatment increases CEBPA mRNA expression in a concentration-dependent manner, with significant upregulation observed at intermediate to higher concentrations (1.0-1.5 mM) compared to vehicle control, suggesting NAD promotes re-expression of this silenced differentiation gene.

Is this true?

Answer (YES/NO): NO